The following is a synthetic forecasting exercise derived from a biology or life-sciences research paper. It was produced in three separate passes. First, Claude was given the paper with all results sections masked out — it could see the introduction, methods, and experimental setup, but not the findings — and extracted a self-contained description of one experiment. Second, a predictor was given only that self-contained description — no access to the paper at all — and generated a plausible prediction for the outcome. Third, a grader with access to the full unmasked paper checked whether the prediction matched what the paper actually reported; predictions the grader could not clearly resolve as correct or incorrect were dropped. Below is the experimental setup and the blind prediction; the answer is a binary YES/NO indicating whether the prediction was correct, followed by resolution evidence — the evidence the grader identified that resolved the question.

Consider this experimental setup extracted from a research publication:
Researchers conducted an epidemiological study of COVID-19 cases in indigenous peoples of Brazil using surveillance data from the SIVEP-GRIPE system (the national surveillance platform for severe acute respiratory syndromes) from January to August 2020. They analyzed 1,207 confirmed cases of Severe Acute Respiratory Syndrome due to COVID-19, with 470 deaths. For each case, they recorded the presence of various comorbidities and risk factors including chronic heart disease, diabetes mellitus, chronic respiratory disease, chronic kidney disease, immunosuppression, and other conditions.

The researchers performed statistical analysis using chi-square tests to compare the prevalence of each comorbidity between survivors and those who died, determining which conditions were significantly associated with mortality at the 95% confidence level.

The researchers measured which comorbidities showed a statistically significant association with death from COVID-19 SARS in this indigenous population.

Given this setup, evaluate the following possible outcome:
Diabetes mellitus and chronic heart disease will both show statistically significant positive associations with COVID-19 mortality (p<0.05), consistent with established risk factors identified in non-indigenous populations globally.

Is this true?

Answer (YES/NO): NO